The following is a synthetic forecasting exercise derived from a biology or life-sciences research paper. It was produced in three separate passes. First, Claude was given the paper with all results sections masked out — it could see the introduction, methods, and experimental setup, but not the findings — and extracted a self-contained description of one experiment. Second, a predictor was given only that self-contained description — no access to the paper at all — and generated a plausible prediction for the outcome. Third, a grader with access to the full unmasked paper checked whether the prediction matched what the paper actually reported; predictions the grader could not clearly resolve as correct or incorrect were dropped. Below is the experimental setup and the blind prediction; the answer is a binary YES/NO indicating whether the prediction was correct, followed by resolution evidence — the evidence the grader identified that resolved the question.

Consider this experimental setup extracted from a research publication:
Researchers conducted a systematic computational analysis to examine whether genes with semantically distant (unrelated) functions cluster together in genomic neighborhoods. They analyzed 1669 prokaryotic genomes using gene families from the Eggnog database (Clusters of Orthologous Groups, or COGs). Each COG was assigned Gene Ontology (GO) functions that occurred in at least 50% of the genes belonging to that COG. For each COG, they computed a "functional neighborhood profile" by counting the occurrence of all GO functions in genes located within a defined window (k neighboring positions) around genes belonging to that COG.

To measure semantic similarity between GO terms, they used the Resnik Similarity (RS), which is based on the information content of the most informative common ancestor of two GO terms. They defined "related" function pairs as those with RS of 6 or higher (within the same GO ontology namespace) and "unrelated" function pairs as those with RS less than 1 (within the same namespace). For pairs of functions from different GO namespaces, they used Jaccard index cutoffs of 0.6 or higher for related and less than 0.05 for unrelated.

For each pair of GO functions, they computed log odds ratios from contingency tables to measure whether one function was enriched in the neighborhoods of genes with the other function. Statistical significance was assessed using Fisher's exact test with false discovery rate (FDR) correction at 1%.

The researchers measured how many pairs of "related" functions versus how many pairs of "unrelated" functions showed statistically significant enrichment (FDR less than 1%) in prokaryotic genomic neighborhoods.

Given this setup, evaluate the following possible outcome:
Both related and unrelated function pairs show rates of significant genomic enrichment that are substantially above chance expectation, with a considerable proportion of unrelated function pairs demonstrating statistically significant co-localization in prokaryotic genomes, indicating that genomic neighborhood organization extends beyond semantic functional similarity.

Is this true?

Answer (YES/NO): YES